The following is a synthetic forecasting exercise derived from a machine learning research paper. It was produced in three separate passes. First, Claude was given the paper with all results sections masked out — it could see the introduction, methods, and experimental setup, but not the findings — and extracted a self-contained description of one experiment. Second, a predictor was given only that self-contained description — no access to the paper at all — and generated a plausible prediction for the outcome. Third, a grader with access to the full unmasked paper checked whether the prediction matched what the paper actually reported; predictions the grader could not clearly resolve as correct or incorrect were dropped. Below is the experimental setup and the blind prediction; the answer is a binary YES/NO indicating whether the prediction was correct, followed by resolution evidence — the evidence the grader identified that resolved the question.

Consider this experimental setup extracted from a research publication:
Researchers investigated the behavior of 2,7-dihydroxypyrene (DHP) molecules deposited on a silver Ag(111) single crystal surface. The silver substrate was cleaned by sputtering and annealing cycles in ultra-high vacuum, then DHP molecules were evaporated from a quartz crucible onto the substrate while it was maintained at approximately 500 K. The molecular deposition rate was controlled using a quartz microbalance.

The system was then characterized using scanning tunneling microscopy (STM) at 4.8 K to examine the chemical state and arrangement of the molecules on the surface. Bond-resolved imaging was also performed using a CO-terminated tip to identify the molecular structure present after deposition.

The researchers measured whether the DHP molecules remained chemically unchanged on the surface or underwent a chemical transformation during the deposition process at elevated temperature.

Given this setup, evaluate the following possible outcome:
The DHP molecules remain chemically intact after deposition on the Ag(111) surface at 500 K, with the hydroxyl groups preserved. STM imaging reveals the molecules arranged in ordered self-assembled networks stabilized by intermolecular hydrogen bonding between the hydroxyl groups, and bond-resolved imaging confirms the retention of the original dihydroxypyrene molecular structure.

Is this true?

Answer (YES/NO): NO